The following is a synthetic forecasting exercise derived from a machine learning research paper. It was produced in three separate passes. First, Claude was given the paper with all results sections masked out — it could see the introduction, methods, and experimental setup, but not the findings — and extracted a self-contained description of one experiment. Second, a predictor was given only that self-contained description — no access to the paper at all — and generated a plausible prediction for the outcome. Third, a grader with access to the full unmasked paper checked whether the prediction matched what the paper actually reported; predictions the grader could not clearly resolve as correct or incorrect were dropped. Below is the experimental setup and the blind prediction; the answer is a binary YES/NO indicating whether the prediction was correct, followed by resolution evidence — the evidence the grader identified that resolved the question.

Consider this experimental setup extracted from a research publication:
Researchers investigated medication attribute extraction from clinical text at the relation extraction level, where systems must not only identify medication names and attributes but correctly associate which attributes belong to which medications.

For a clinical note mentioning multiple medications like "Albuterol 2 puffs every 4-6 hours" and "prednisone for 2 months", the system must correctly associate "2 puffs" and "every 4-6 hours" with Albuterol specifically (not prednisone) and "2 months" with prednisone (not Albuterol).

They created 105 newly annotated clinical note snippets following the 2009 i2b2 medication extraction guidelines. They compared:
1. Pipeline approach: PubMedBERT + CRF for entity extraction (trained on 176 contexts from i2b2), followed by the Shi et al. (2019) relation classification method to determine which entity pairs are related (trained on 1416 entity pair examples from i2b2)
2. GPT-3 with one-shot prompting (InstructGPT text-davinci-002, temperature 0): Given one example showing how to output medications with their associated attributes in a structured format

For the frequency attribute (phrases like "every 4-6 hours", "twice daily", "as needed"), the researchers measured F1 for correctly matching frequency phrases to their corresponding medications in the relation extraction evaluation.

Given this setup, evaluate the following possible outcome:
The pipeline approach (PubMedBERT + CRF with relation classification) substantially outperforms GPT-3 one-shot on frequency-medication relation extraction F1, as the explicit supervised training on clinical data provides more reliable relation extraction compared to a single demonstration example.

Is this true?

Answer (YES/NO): NO